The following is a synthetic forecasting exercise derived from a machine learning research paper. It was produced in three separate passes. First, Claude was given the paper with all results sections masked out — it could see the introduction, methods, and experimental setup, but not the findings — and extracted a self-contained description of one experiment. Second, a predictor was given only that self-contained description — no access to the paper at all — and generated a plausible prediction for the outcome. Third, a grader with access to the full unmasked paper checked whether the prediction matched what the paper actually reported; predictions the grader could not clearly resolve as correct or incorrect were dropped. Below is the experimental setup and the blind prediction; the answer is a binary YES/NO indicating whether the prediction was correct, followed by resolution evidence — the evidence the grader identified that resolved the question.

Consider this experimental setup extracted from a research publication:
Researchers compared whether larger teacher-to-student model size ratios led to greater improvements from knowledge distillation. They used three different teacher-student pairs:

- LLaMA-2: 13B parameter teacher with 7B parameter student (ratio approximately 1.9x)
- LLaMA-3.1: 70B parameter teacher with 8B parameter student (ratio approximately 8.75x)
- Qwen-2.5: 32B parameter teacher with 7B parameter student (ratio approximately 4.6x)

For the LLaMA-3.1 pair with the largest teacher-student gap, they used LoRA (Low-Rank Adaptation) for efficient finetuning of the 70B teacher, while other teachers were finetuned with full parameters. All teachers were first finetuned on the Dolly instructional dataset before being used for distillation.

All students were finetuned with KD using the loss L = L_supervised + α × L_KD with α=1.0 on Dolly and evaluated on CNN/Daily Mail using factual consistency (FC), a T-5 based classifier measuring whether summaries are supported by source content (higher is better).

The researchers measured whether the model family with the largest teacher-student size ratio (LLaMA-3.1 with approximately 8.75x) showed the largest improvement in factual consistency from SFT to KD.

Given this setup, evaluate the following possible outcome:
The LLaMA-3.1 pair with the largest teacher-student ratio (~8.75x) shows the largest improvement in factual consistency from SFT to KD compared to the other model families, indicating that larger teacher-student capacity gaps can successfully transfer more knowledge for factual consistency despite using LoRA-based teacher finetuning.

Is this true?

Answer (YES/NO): NO